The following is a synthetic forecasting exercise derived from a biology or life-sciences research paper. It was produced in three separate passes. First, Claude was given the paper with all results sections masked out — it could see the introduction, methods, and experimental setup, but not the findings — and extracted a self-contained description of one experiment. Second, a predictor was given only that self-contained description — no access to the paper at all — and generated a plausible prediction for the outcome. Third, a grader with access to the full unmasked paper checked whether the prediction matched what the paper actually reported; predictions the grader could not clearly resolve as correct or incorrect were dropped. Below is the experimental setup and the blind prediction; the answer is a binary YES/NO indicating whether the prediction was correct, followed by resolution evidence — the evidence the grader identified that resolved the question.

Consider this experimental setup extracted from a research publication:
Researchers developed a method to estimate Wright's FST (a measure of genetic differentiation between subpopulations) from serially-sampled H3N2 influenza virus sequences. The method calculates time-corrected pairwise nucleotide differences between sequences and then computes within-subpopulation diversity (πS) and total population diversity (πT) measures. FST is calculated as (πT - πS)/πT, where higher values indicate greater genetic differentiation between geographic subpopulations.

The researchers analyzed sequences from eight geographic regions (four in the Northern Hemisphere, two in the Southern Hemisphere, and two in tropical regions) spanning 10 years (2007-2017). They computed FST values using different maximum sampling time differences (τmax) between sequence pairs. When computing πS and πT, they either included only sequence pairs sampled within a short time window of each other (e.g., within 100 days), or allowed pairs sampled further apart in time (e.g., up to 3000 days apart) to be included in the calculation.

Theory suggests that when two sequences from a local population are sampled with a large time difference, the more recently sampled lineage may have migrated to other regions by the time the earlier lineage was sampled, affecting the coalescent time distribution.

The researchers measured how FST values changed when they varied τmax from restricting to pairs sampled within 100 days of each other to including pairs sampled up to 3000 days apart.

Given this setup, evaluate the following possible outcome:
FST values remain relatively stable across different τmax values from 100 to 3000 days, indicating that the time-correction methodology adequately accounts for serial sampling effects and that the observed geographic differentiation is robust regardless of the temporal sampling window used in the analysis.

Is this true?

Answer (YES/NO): NO